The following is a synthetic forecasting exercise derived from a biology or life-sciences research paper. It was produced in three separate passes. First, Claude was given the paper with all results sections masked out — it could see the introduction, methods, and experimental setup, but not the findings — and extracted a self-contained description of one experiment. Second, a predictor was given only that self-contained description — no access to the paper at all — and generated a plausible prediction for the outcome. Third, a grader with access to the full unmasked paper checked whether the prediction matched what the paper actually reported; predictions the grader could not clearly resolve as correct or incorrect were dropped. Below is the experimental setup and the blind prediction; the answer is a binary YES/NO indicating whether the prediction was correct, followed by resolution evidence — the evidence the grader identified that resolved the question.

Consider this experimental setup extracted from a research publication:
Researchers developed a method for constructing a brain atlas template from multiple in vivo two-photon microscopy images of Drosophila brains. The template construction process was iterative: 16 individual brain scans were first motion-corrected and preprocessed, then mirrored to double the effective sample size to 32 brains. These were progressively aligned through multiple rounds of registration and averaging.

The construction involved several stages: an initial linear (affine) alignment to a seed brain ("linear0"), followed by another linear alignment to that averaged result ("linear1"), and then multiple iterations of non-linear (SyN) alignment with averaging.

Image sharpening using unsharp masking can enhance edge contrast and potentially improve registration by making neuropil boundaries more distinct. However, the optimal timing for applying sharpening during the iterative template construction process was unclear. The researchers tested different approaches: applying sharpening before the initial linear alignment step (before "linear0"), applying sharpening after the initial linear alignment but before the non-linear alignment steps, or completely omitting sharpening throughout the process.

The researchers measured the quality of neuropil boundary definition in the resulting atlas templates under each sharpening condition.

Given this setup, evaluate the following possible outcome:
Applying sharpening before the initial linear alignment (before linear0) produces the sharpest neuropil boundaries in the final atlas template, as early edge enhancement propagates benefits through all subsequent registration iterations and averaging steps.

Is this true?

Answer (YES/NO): NO